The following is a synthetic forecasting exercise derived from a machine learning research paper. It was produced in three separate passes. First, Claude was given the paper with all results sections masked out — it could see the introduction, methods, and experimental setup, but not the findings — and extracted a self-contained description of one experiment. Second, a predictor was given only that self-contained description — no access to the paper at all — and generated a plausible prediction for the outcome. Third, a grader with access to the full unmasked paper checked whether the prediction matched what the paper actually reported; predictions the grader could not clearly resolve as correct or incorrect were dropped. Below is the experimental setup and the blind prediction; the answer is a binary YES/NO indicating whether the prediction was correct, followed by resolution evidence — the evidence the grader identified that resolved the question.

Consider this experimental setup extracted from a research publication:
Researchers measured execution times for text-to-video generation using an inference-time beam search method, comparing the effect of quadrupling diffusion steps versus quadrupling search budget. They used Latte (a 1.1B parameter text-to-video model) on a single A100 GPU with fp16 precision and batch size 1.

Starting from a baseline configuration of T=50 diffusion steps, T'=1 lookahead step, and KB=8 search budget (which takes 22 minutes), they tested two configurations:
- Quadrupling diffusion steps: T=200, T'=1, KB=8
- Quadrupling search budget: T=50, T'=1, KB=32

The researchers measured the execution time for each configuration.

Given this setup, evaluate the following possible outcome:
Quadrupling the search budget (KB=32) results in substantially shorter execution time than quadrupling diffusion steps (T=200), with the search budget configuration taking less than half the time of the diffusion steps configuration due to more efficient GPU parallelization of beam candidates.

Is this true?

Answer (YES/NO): NO